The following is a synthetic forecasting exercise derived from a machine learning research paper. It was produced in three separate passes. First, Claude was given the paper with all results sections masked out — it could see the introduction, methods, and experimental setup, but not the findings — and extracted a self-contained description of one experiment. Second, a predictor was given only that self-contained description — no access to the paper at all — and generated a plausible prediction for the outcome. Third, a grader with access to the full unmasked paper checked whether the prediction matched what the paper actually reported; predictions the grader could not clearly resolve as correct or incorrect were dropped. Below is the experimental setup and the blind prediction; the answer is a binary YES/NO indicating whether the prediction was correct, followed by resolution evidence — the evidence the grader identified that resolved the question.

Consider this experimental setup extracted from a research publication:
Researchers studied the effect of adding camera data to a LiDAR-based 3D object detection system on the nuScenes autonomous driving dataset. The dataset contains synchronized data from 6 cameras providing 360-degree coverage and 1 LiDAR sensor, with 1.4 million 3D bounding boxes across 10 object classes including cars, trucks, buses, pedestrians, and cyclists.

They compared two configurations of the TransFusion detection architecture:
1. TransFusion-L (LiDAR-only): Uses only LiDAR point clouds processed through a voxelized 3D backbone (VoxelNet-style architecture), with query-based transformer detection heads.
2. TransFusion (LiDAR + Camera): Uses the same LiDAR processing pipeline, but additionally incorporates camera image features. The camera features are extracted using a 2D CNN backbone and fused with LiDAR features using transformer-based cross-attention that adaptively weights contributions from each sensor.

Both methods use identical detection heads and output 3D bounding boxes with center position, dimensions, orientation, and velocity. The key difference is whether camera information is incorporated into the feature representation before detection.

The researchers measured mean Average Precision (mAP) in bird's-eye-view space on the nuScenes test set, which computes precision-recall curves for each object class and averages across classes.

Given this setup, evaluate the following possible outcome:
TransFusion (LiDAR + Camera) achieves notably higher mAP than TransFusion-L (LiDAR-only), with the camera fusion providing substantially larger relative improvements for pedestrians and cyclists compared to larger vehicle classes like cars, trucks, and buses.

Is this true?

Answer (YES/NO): NO